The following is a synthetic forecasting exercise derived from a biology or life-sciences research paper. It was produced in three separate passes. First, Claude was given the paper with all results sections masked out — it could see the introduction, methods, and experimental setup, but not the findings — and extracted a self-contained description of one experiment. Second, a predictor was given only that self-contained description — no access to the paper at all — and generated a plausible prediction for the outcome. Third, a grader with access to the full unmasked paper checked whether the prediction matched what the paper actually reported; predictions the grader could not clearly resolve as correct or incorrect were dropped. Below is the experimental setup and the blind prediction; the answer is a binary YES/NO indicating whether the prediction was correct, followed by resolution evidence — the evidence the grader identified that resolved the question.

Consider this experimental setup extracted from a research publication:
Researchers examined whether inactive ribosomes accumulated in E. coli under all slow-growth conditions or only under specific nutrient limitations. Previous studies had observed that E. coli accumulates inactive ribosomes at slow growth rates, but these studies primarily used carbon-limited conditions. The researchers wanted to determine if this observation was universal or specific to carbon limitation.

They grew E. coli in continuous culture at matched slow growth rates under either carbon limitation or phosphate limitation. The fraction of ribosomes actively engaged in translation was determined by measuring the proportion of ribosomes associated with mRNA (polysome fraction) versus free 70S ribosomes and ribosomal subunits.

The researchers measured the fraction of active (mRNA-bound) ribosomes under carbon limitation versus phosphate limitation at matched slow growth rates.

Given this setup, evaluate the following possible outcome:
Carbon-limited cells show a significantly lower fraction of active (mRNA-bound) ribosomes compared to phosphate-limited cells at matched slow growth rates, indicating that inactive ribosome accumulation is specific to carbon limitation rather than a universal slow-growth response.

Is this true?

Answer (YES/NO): NO